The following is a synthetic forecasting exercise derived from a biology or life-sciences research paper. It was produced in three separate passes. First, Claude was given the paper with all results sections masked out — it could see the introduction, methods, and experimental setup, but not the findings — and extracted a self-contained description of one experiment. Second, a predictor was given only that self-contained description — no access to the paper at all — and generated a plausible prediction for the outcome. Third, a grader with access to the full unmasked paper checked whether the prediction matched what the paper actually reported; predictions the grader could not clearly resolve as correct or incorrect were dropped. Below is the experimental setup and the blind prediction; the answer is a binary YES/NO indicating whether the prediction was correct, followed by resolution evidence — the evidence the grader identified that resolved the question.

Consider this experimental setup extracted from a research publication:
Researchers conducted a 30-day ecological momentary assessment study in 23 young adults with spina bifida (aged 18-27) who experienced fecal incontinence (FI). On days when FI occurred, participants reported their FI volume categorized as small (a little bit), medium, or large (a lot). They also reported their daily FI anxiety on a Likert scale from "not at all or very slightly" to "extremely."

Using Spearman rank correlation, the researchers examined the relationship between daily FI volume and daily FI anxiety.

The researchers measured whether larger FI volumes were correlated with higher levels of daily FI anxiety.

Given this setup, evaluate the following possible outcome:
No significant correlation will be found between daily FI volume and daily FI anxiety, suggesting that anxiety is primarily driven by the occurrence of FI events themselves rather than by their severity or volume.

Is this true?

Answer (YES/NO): YES